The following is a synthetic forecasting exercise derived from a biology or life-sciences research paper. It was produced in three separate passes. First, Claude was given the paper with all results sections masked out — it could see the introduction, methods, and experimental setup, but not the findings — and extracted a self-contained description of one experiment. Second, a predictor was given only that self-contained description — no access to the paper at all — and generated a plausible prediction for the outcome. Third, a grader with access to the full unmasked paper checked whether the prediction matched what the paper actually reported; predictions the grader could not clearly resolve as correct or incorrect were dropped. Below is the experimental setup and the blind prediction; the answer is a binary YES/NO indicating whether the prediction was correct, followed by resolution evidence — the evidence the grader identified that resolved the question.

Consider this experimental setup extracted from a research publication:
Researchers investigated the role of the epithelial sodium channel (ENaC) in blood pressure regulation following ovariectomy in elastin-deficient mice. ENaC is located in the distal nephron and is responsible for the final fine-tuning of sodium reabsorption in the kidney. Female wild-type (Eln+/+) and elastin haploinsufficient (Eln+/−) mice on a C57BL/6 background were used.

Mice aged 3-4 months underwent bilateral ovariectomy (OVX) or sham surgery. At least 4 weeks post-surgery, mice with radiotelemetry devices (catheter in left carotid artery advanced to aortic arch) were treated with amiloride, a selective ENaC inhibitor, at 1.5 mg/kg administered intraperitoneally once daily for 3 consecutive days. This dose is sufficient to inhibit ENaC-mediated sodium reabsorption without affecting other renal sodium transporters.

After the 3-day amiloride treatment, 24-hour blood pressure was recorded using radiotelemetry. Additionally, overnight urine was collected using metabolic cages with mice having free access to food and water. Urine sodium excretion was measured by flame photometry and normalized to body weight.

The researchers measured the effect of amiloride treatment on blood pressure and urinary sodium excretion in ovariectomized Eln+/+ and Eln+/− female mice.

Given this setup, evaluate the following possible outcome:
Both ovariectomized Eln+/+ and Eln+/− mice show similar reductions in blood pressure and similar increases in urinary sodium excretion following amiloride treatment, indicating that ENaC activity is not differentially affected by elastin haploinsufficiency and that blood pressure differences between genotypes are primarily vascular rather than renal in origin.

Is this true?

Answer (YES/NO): NO